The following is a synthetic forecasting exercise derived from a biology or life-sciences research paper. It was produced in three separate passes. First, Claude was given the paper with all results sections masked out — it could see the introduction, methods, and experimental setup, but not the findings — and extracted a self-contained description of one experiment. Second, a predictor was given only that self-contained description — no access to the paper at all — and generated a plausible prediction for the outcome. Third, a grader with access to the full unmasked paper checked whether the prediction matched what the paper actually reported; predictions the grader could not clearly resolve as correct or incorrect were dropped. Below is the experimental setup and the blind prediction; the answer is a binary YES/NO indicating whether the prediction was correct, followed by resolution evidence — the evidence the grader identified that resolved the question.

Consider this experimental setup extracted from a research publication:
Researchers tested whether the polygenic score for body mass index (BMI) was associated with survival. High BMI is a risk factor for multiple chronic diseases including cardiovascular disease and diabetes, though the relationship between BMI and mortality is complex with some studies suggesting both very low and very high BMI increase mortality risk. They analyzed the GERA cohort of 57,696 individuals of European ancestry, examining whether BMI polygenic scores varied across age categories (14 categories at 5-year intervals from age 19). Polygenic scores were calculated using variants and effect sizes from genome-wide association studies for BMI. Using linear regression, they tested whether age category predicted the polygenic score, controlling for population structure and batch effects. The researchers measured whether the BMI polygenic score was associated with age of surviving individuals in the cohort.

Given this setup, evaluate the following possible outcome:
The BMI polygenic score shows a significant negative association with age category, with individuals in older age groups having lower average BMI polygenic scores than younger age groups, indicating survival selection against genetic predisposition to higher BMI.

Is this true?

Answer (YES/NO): NO